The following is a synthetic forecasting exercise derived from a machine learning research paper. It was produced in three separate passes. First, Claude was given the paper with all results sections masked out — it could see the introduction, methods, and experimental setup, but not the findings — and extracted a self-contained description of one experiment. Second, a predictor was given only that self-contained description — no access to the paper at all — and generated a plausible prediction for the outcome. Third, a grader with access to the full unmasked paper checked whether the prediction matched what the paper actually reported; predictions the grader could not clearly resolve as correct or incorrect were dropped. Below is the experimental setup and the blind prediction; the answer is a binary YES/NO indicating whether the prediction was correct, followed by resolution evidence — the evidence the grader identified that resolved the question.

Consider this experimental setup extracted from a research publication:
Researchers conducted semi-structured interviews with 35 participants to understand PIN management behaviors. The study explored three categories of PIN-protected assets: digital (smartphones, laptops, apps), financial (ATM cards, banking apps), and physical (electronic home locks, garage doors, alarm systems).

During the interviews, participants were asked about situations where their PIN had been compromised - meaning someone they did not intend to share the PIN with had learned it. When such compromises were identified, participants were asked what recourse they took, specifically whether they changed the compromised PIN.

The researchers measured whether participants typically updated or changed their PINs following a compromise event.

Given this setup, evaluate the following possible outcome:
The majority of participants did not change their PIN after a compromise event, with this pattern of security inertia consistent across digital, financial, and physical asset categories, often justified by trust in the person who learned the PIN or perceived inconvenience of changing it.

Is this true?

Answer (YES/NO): YES